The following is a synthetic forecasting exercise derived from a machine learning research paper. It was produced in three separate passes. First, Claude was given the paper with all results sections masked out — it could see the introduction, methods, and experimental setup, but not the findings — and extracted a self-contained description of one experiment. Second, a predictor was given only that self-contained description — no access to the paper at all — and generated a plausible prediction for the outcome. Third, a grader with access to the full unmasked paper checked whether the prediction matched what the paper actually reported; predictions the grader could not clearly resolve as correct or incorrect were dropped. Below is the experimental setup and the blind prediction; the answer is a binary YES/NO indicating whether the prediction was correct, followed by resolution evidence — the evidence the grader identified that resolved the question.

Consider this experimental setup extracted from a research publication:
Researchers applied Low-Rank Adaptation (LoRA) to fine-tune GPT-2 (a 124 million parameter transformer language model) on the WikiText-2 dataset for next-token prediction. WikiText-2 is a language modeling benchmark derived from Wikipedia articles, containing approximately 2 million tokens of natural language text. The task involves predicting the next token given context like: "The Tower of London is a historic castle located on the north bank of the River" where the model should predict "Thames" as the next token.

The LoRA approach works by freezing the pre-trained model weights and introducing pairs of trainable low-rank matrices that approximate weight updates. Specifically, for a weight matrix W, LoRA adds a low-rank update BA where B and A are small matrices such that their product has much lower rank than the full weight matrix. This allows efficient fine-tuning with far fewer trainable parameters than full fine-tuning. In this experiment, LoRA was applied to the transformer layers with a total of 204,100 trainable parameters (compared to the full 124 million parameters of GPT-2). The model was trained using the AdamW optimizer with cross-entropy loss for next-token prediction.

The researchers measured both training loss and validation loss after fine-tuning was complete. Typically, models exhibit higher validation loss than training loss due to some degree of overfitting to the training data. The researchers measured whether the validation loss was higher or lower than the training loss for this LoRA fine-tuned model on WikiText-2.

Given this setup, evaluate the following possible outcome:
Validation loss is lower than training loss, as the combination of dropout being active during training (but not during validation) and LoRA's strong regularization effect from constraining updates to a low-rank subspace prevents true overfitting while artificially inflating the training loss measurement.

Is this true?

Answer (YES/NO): YES